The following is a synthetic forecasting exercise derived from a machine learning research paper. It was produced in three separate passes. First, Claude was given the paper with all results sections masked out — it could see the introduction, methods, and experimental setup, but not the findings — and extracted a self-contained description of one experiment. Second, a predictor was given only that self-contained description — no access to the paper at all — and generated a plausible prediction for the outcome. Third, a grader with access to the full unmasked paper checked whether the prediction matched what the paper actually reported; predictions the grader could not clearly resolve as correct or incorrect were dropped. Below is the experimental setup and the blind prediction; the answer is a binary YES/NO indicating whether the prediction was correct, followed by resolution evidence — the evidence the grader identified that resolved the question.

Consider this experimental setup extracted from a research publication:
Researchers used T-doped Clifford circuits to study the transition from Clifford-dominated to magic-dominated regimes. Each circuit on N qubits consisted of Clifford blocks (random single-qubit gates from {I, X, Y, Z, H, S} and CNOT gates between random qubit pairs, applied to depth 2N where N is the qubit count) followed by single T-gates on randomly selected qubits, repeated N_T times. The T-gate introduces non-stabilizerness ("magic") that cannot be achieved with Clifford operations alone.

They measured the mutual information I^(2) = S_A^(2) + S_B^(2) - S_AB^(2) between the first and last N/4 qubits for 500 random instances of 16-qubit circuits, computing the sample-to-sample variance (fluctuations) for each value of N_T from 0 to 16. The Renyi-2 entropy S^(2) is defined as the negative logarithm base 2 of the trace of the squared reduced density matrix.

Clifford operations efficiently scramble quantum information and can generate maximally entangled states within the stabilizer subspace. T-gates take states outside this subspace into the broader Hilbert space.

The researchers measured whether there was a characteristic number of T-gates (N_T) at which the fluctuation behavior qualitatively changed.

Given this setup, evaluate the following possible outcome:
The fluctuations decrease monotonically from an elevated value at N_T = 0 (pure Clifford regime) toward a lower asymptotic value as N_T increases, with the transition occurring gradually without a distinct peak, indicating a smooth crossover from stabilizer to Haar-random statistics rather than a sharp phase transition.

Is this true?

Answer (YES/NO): YES